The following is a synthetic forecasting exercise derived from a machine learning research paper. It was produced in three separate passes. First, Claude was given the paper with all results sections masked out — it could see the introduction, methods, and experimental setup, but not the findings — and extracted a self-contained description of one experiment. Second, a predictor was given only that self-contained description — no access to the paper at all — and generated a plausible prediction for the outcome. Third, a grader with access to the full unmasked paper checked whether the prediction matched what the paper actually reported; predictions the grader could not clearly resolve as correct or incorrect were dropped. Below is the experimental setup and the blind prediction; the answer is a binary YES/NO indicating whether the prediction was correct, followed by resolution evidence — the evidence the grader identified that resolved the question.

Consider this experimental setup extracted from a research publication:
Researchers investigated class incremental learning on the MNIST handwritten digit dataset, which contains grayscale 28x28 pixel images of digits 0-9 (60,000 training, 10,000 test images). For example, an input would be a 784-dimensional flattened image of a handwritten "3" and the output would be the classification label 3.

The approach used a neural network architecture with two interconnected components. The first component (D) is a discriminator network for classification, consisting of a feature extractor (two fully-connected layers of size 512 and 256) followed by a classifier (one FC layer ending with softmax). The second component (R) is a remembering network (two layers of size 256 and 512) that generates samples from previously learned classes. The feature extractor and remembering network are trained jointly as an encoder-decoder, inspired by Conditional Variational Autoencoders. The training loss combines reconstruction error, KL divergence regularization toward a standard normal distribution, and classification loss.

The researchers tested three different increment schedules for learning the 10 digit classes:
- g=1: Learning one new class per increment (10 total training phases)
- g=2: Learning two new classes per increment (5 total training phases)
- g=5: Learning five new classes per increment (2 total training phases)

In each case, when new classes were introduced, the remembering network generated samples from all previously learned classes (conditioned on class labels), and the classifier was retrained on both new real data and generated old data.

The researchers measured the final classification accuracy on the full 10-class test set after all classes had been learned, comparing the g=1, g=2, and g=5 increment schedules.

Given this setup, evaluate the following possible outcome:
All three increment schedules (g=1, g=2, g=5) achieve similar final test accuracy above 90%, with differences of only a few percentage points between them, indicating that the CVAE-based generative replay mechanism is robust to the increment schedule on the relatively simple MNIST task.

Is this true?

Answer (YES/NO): NO